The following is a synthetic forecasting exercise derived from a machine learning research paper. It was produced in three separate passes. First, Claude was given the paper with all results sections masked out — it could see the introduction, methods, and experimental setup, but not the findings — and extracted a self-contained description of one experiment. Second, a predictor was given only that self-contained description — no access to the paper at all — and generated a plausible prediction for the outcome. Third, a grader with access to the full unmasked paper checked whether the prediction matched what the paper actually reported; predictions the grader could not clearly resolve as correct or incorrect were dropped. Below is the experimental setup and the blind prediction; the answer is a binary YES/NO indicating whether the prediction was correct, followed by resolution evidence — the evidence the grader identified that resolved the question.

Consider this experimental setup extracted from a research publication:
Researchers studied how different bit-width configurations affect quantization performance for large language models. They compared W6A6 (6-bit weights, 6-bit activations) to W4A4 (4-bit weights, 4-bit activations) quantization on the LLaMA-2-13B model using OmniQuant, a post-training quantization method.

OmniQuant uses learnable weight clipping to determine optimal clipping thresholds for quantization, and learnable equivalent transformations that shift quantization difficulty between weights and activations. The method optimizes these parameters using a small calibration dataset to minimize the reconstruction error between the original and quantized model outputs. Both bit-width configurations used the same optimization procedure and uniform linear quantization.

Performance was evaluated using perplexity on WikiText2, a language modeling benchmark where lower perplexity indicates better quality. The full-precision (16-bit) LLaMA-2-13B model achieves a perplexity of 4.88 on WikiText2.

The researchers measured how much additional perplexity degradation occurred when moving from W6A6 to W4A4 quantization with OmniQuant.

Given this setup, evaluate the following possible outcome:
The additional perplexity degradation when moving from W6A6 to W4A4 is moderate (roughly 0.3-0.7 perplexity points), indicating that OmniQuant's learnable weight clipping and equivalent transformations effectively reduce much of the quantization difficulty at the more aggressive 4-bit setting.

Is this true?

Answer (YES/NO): NO